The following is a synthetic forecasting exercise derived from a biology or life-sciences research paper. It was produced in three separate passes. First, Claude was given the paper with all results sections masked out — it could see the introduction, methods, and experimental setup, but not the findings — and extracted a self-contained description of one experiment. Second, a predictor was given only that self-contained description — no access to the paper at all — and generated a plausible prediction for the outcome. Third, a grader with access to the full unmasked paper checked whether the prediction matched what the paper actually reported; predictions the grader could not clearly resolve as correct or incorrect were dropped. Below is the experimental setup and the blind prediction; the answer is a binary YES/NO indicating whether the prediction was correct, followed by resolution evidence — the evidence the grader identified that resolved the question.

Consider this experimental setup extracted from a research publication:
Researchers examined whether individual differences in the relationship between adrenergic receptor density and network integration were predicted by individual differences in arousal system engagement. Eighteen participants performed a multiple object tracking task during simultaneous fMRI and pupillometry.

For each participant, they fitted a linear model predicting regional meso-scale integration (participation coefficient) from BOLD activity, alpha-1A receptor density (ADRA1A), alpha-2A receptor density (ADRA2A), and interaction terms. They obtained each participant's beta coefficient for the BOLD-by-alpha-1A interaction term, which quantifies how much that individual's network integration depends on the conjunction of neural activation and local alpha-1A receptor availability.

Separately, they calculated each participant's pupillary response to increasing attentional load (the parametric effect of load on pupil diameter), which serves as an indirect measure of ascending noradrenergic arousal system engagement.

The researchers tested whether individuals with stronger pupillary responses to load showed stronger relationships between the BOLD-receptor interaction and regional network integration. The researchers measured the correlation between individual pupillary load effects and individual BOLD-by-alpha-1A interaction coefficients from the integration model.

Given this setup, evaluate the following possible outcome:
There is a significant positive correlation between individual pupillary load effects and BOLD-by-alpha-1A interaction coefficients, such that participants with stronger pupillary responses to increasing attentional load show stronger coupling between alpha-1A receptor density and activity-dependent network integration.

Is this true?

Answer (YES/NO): YES